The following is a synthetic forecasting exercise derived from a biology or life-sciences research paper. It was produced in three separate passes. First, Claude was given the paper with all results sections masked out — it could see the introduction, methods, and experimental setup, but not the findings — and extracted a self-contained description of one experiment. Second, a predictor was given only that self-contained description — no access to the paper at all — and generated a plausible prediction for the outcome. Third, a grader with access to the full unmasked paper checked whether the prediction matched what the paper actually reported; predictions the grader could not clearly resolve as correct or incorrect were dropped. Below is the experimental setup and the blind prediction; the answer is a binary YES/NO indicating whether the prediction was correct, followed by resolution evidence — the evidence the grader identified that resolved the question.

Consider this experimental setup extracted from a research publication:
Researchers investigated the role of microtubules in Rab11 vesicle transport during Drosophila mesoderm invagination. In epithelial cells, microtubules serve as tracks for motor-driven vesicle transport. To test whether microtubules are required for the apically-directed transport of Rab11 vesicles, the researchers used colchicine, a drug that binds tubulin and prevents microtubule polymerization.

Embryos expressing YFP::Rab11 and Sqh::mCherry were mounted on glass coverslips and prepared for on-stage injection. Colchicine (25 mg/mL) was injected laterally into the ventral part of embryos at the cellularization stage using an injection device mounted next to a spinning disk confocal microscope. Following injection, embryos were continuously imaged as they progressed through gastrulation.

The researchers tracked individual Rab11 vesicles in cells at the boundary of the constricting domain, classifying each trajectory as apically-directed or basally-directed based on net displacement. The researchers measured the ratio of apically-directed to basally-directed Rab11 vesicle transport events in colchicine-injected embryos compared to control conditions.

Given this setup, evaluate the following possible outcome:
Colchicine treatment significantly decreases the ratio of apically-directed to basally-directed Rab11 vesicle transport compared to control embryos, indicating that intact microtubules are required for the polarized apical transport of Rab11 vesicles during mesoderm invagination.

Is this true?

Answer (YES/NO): NO